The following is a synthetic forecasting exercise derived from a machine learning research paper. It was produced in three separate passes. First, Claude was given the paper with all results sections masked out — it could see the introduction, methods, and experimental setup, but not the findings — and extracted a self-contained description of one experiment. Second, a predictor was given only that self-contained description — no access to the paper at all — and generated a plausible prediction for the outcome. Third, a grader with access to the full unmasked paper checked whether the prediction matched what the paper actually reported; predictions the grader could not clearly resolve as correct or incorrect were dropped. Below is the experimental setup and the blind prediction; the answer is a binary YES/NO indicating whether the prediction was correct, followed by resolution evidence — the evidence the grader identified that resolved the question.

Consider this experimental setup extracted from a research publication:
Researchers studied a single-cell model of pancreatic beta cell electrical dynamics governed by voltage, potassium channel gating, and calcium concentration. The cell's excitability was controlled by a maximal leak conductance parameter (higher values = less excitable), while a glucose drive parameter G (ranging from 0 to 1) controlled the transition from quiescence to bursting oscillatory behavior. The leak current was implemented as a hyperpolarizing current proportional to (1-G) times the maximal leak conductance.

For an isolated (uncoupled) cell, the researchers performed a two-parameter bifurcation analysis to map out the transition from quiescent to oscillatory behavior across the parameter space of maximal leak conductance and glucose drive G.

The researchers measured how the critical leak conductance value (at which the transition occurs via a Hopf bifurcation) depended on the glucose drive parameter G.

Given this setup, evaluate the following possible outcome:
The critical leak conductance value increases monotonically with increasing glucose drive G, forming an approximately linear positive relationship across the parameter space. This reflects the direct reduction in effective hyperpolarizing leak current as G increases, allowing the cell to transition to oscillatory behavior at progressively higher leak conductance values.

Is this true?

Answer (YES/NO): NO